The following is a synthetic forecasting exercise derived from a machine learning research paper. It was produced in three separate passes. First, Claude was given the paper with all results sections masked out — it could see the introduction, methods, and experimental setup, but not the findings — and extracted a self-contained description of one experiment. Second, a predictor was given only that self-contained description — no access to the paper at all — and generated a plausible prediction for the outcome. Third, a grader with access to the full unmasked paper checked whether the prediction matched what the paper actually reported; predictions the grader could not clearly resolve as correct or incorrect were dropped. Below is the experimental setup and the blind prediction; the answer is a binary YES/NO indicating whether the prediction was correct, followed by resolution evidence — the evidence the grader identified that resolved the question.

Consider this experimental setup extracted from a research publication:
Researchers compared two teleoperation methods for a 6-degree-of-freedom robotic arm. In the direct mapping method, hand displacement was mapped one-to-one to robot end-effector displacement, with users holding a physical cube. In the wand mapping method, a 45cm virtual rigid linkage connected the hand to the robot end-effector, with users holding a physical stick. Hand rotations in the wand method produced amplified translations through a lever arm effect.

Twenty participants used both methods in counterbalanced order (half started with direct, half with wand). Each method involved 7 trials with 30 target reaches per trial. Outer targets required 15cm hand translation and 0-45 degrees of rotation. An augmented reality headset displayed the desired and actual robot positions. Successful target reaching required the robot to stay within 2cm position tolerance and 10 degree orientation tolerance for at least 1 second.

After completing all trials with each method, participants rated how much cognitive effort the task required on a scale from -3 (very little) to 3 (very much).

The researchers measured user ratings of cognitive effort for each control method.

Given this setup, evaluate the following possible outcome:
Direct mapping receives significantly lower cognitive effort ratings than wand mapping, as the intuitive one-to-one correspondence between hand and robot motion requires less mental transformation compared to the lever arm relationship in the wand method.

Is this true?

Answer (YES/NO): NO